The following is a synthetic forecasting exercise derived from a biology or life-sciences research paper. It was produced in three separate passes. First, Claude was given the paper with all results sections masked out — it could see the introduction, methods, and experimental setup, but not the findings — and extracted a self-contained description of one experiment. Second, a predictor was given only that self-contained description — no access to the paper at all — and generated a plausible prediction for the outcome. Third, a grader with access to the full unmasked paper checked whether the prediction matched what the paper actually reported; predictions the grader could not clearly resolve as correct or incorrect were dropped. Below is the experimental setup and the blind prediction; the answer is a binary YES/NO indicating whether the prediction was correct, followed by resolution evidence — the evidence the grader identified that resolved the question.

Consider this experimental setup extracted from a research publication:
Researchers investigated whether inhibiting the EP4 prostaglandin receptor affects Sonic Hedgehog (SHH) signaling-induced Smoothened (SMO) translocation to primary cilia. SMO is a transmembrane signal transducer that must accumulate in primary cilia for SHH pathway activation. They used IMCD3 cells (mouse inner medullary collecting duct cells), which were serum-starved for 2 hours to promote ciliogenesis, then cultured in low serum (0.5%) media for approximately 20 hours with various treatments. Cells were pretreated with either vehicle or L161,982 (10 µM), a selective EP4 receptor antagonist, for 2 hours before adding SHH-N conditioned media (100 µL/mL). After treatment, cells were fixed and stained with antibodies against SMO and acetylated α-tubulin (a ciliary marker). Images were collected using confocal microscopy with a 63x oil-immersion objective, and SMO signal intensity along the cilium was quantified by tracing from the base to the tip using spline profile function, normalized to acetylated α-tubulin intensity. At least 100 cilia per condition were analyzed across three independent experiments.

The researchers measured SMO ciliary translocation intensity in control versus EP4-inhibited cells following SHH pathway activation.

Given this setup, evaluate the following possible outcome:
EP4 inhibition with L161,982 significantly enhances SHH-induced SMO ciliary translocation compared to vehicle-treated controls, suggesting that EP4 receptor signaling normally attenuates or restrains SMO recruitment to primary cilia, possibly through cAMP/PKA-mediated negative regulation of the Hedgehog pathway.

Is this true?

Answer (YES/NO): NO